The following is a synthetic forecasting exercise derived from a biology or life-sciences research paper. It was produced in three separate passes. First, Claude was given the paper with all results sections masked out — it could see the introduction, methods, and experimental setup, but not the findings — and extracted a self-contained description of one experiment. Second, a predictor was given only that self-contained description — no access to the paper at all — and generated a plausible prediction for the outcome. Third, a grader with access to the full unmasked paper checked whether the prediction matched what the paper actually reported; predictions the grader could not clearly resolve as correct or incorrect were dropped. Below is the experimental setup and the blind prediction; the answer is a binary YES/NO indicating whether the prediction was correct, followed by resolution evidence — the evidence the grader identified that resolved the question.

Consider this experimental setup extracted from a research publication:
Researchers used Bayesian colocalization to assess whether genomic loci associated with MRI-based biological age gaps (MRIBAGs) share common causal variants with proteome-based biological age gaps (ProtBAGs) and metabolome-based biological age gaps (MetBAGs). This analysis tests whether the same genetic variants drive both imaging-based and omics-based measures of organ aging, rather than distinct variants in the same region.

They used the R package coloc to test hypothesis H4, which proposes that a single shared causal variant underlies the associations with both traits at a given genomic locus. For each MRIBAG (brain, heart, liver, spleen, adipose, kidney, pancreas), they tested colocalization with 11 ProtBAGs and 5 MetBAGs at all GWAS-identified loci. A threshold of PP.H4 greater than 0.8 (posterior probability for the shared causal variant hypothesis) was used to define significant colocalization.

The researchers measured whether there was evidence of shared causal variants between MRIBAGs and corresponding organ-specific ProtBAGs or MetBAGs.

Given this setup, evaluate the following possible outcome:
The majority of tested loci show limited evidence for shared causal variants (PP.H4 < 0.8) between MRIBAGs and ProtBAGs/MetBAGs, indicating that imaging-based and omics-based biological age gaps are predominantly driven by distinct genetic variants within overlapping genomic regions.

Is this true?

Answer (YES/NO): YES